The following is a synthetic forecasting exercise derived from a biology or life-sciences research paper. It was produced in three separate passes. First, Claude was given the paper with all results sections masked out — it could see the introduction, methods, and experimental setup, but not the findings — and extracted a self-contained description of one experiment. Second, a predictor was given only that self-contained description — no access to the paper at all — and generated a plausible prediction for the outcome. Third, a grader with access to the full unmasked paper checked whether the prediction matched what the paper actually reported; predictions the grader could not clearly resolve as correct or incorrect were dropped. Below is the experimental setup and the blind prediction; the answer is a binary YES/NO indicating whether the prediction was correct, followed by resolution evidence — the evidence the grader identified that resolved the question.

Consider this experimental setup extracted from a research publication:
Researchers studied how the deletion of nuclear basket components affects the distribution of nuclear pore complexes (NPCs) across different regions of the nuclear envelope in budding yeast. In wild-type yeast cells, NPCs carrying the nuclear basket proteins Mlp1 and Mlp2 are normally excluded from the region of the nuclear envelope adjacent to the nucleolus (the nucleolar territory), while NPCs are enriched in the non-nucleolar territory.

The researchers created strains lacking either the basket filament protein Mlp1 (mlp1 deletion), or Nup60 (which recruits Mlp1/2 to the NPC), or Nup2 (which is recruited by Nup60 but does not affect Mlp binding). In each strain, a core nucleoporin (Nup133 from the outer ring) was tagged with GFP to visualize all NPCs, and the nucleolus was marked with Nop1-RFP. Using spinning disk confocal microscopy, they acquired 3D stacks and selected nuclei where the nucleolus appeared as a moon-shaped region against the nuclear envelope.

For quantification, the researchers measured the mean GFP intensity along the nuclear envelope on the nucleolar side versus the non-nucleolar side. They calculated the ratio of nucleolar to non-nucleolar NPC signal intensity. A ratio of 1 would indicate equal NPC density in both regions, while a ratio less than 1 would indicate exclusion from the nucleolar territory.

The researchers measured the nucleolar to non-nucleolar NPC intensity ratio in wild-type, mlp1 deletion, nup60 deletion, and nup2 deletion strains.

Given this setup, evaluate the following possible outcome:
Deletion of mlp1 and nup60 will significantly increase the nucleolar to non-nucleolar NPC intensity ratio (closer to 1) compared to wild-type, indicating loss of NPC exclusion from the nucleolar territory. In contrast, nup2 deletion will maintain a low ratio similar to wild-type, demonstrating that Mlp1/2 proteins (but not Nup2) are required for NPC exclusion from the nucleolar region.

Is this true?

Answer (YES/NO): NO